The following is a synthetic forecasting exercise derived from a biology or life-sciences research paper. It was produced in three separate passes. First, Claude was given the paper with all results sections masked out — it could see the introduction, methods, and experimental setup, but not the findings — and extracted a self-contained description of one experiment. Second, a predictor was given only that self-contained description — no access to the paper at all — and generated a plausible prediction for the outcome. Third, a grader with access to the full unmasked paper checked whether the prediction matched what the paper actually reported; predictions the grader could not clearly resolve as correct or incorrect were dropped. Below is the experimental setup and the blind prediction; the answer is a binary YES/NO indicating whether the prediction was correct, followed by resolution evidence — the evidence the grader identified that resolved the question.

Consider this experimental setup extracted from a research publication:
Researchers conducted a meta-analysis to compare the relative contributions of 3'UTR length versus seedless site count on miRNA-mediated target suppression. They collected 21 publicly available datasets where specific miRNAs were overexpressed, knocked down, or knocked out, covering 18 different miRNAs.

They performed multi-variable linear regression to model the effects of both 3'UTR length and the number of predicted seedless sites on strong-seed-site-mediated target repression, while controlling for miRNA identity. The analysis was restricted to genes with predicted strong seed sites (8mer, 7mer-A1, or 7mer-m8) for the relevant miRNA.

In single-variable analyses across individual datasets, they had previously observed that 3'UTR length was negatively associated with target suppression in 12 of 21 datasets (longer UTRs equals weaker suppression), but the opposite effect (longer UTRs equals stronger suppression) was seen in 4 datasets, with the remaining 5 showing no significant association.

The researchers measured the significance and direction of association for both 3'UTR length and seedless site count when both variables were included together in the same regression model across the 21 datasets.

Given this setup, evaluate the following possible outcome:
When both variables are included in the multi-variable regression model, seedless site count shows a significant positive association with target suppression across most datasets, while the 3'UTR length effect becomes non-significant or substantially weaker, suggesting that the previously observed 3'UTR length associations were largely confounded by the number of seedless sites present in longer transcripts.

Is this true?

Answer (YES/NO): NO